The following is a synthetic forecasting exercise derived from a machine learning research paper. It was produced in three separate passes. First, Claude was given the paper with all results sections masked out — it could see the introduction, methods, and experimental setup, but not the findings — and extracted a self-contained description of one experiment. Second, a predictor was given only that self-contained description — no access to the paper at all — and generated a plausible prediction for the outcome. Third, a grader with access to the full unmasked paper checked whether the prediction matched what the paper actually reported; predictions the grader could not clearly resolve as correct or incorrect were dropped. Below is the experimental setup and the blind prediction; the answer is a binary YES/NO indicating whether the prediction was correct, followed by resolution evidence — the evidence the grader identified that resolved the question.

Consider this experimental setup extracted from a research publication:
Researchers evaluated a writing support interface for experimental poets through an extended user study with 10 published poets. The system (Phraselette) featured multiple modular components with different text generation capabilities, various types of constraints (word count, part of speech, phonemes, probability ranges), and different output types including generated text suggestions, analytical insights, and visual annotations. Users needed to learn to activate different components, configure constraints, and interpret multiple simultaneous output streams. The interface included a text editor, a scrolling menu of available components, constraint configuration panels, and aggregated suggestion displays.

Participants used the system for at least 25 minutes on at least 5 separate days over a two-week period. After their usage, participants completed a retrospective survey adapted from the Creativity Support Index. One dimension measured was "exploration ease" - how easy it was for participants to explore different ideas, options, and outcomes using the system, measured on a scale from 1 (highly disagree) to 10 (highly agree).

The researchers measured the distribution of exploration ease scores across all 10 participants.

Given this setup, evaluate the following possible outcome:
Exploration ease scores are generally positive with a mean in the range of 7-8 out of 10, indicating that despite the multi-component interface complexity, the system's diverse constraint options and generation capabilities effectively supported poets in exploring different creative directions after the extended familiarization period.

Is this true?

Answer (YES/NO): YES